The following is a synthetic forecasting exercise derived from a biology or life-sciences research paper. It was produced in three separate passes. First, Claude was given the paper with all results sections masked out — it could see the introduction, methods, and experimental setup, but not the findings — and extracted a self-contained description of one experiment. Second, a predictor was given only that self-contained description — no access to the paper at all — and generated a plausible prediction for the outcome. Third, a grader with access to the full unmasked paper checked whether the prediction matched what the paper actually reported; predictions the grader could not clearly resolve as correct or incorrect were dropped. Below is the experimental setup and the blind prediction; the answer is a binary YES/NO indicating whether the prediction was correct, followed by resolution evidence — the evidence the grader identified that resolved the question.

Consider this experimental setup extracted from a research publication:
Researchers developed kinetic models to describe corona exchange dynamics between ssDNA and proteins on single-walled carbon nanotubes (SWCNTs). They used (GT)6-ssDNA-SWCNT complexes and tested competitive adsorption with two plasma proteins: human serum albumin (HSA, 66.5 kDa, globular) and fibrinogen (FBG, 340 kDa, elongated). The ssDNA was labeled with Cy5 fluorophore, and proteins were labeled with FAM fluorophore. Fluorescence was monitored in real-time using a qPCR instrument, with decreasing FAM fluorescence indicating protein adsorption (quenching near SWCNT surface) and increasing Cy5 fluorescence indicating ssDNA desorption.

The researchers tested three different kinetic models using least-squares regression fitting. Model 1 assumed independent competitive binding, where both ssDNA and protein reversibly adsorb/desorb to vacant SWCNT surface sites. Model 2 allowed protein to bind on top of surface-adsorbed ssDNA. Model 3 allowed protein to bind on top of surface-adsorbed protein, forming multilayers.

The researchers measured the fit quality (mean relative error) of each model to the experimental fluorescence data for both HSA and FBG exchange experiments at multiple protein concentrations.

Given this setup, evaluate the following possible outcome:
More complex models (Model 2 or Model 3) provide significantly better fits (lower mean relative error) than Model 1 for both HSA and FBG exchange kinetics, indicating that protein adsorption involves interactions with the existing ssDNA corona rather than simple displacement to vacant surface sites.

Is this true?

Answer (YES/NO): NO